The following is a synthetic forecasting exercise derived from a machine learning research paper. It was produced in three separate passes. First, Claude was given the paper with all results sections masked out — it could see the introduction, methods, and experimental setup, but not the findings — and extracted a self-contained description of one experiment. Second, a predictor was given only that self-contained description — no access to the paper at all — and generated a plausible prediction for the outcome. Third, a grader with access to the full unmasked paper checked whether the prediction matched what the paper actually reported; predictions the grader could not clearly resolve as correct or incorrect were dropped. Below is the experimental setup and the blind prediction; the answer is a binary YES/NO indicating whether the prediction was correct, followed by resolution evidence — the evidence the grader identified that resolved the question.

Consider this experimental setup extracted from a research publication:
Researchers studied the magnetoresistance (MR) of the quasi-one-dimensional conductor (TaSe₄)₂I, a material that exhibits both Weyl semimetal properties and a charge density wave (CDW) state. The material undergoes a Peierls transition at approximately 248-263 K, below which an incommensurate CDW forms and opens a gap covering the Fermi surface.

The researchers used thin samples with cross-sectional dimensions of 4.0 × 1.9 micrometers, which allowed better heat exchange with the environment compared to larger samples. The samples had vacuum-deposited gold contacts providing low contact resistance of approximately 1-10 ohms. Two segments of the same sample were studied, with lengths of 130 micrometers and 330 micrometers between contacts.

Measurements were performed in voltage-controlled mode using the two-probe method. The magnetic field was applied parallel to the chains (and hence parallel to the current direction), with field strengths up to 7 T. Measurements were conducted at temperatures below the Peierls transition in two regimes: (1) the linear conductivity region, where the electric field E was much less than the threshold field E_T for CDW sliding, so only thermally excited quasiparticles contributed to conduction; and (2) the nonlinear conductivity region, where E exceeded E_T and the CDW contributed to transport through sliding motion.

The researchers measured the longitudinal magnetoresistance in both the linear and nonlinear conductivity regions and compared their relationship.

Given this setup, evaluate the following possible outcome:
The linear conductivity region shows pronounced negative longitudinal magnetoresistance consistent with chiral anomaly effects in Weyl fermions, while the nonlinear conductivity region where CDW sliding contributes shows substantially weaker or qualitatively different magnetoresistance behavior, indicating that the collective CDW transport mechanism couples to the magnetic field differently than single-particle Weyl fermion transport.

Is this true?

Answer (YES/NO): NO